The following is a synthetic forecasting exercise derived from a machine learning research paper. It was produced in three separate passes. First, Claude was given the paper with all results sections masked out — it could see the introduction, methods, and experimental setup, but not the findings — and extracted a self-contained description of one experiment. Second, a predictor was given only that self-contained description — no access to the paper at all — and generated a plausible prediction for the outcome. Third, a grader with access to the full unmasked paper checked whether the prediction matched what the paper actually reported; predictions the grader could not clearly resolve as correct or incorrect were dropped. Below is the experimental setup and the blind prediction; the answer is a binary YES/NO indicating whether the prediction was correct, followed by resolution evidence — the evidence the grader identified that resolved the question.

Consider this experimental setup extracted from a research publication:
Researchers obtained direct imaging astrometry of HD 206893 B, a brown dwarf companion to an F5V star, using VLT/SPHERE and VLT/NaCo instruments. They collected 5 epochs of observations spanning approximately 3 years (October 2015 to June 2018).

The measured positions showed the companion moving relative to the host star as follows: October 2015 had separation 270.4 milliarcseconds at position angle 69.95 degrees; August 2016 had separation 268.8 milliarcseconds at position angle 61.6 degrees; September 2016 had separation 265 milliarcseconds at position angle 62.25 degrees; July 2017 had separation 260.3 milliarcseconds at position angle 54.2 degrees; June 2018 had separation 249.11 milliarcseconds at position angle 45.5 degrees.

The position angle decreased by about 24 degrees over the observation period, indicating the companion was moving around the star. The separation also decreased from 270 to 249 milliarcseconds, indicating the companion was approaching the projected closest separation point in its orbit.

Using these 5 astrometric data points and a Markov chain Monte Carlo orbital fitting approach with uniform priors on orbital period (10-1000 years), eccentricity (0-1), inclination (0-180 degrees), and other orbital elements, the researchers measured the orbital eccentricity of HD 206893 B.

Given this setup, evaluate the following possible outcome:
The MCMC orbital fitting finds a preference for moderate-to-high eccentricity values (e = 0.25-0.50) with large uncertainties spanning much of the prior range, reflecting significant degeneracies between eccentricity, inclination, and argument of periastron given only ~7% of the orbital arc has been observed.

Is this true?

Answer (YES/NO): NO